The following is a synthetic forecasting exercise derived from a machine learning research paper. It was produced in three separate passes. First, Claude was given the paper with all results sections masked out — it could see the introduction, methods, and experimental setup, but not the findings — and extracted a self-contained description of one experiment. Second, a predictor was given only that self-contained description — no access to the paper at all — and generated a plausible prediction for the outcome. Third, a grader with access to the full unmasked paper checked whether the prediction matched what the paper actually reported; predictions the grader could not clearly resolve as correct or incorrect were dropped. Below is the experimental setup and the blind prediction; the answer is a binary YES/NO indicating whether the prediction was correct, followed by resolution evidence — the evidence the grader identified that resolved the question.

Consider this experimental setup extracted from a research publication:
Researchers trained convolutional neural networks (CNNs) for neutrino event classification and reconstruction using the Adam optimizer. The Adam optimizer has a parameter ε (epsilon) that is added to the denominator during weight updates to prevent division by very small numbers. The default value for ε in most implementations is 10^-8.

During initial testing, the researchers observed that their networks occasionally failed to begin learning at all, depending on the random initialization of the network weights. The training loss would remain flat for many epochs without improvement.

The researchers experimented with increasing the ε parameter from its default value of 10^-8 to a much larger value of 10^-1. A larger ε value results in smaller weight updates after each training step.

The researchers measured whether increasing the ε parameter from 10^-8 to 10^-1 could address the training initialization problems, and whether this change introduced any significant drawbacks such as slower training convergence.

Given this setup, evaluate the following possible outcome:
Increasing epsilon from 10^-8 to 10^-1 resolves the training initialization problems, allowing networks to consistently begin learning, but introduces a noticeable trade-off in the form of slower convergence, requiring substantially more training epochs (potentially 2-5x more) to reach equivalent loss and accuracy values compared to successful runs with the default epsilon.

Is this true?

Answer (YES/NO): NO